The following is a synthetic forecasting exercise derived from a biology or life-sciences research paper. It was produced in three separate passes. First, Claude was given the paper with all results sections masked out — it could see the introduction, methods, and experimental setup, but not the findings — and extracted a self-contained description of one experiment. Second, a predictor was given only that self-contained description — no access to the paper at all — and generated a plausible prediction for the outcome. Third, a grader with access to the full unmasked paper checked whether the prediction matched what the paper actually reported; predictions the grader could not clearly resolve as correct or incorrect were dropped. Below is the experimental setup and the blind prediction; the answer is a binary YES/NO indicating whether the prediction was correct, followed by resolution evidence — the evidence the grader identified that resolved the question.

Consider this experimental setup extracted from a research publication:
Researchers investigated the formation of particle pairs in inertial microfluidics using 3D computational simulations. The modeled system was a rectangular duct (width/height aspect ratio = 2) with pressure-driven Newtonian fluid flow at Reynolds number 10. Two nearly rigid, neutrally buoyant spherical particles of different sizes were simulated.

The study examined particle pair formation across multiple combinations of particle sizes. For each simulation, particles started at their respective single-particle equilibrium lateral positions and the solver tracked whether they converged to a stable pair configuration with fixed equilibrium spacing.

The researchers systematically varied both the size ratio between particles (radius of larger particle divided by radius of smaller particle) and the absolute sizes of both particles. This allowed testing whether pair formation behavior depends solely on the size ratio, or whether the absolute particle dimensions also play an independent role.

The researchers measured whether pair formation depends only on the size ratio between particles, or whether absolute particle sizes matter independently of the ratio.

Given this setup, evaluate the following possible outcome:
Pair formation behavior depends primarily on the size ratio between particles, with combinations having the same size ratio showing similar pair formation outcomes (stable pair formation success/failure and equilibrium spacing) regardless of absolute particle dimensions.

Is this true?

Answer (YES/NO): NO